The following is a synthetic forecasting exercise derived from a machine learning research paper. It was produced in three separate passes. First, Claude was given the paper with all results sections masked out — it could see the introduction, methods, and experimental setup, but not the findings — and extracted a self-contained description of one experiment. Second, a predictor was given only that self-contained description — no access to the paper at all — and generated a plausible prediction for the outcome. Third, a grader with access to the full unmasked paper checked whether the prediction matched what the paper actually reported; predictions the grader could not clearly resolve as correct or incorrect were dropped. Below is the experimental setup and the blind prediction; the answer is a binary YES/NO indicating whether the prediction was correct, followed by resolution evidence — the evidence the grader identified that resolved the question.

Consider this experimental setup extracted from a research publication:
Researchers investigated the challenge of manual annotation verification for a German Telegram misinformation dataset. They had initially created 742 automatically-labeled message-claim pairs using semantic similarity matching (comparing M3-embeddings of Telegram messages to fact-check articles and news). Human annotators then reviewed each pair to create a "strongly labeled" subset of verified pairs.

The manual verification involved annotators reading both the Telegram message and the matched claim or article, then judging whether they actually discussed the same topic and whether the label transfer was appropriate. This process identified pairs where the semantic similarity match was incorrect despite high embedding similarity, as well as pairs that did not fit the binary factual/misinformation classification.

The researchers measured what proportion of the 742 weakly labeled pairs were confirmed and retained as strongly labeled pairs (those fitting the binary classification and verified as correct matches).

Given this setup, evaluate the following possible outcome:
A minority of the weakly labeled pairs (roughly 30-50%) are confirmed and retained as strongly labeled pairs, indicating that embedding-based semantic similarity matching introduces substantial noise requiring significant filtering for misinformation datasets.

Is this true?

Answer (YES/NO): NO